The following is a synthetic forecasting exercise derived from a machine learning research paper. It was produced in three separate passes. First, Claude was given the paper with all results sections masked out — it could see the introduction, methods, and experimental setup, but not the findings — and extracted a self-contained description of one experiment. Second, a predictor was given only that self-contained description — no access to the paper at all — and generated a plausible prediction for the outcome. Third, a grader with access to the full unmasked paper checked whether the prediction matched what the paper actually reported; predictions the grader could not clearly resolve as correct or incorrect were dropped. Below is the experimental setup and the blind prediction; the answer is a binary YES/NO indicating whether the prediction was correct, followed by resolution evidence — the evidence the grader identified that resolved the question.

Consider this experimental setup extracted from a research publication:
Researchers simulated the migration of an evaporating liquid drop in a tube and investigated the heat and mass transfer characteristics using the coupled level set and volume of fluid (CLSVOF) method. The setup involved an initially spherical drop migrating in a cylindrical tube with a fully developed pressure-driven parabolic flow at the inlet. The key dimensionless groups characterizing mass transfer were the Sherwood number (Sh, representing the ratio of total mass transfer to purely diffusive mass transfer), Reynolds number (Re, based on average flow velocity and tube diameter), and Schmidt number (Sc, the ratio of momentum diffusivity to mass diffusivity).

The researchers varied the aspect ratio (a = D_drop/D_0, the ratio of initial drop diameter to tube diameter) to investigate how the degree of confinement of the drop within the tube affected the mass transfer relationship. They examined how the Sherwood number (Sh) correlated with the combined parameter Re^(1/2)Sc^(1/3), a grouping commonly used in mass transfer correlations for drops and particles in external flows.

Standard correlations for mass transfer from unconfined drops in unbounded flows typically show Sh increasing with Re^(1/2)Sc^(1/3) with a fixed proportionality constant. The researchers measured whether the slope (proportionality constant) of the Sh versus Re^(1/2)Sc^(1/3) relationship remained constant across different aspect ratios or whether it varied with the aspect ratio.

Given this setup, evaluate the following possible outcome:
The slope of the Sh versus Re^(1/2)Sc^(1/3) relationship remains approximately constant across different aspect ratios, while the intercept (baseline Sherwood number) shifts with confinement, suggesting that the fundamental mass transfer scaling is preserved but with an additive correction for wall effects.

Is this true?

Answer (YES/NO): NO